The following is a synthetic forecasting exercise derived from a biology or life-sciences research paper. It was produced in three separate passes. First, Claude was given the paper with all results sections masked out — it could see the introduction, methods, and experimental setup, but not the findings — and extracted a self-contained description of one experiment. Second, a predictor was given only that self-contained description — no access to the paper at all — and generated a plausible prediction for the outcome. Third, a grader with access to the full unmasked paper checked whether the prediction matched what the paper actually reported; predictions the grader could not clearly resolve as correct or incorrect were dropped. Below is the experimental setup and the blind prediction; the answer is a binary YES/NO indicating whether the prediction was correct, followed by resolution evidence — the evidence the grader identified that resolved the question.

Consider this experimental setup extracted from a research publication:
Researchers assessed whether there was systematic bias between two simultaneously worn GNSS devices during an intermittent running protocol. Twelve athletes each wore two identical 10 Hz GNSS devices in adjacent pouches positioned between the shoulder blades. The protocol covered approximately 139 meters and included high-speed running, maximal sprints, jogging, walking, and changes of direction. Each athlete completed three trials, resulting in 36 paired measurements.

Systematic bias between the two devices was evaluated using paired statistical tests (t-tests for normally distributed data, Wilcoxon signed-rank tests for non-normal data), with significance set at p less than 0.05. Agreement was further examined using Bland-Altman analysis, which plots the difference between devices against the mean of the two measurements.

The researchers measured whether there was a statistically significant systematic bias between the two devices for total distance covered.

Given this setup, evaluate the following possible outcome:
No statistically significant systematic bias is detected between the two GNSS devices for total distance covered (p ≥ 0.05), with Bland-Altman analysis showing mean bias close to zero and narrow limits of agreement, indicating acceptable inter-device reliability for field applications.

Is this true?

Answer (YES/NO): YES